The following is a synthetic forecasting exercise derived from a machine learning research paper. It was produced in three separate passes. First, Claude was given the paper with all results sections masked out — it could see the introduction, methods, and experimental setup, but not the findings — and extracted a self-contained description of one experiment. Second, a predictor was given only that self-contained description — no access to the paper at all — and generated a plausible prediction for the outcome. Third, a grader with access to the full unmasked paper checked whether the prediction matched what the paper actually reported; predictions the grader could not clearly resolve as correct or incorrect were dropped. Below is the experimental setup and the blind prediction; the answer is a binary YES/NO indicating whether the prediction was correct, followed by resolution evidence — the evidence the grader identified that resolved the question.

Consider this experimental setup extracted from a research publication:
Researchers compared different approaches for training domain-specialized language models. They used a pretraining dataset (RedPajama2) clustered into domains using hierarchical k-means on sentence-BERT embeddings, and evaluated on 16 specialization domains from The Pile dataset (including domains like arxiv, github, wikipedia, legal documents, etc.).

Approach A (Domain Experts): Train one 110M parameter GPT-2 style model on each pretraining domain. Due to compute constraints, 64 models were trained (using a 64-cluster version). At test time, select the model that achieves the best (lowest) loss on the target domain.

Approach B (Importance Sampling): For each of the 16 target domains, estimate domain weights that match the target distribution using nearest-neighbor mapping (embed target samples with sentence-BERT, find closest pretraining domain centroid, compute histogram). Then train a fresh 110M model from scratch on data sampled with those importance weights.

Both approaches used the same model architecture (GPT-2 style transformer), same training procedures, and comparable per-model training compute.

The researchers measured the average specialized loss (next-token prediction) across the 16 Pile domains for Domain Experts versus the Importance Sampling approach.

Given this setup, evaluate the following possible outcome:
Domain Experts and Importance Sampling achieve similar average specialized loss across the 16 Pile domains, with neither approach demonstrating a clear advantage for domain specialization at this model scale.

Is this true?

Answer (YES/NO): NO